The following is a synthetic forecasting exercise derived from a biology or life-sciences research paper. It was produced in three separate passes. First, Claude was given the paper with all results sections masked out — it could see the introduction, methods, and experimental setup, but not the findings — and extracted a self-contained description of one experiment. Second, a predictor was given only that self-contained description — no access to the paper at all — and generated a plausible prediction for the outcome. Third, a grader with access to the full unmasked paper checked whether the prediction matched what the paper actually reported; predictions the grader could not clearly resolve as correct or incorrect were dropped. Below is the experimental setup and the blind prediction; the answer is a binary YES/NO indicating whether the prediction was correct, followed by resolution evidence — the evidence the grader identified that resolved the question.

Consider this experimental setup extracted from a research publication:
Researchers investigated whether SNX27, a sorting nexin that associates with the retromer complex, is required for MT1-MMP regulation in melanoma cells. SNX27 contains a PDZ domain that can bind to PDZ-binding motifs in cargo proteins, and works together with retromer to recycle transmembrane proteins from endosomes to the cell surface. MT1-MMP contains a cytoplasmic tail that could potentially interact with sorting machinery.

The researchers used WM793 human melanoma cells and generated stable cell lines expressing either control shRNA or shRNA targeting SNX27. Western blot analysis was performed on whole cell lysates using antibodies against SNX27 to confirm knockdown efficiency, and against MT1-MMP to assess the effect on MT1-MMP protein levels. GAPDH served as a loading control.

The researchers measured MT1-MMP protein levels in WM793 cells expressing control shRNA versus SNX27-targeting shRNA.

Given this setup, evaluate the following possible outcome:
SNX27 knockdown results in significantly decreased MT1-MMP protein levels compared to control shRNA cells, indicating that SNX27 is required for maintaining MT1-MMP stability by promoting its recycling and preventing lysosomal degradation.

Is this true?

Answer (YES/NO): YES